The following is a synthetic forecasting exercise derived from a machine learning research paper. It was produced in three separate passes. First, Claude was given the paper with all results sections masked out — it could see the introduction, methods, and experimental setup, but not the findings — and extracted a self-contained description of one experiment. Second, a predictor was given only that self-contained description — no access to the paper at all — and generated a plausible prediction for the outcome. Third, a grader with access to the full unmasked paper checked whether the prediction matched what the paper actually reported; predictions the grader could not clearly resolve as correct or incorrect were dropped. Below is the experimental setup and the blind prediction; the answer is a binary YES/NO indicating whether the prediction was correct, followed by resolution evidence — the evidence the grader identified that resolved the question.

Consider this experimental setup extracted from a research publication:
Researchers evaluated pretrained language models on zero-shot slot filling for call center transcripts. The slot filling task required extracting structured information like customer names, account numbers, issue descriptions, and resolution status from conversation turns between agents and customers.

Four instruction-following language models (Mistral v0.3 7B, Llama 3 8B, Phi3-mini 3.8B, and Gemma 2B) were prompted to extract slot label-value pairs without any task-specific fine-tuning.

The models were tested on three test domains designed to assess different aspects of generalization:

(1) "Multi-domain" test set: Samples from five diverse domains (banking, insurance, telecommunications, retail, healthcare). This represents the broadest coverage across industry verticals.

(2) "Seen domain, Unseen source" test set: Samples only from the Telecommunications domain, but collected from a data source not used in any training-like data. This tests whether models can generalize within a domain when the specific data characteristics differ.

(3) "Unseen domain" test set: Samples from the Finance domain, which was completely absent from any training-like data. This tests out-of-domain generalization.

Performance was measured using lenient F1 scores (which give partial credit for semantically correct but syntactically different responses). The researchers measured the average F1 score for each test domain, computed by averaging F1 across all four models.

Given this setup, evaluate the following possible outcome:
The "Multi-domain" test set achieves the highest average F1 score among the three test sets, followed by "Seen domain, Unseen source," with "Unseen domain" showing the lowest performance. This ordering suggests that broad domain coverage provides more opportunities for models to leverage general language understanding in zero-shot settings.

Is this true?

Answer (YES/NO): NO